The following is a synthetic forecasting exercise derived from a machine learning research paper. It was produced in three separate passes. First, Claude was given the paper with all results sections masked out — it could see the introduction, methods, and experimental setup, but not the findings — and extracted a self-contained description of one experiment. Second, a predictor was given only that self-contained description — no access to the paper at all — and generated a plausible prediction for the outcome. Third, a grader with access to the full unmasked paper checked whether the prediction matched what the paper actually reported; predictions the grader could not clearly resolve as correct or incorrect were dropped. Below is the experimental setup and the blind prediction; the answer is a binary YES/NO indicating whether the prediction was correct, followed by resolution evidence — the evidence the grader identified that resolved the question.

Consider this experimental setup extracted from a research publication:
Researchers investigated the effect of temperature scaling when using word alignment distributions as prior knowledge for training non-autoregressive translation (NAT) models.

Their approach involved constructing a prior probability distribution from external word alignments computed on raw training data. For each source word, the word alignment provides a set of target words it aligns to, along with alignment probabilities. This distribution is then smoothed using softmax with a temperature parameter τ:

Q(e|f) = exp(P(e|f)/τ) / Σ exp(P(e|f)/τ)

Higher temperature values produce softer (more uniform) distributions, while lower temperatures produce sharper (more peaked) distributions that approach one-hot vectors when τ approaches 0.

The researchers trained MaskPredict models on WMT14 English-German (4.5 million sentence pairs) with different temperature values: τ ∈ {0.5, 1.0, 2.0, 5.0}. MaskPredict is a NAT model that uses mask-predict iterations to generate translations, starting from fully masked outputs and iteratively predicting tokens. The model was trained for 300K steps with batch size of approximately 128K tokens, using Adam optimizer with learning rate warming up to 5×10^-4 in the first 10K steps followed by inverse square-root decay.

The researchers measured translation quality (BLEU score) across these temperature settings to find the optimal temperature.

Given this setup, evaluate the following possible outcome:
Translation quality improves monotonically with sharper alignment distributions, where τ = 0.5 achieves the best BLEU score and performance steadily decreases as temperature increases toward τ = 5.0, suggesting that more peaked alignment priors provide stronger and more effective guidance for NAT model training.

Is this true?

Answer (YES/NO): NO